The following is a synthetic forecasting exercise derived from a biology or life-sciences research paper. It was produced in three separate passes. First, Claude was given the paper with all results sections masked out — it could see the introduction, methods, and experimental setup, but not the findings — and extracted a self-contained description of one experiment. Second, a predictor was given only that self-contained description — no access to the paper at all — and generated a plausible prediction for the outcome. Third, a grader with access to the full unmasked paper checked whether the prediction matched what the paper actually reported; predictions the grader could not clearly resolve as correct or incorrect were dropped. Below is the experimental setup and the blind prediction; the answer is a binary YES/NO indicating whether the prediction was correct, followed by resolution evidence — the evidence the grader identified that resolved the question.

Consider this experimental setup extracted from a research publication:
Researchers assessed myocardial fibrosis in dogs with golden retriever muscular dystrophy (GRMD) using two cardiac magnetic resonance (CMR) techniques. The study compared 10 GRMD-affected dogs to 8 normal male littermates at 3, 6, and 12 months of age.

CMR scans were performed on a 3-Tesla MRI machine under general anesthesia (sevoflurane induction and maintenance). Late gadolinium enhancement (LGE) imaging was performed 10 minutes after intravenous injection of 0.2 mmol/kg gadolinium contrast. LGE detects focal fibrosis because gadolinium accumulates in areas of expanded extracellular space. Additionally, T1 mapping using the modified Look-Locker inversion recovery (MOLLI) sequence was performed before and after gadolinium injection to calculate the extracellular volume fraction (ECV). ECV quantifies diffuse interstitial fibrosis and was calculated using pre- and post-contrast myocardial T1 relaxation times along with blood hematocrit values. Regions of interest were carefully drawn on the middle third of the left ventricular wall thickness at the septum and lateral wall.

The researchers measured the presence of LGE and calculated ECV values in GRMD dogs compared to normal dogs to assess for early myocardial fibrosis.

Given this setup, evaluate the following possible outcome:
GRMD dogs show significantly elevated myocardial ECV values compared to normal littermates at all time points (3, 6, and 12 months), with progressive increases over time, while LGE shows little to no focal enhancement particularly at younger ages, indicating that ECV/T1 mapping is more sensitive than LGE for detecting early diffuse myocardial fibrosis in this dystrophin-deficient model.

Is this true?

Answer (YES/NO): NO